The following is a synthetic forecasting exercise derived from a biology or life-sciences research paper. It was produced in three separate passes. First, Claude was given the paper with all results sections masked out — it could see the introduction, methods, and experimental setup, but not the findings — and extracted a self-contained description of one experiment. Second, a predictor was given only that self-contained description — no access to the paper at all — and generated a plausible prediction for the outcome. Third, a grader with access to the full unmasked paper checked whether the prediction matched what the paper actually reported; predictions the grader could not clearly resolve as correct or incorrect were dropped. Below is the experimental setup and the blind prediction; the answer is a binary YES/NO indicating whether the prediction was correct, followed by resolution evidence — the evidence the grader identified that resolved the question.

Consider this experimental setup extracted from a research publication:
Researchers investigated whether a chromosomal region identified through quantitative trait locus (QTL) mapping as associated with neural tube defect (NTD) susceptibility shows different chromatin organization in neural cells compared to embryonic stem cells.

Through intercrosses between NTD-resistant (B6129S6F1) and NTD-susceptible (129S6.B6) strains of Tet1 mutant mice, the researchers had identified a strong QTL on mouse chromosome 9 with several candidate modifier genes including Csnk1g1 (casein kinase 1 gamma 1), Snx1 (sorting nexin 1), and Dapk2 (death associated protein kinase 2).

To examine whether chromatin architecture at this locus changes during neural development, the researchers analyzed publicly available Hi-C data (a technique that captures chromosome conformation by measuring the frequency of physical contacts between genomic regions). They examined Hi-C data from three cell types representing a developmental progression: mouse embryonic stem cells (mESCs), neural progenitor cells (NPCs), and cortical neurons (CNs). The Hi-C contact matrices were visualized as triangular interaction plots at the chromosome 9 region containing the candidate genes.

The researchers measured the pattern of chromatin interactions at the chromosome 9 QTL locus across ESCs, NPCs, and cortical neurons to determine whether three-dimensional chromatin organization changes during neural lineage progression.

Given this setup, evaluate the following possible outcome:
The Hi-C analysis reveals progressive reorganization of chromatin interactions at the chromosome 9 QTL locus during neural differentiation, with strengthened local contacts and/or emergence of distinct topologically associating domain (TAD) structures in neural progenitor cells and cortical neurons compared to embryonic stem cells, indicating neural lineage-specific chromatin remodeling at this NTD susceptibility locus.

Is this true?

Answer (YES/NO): NO